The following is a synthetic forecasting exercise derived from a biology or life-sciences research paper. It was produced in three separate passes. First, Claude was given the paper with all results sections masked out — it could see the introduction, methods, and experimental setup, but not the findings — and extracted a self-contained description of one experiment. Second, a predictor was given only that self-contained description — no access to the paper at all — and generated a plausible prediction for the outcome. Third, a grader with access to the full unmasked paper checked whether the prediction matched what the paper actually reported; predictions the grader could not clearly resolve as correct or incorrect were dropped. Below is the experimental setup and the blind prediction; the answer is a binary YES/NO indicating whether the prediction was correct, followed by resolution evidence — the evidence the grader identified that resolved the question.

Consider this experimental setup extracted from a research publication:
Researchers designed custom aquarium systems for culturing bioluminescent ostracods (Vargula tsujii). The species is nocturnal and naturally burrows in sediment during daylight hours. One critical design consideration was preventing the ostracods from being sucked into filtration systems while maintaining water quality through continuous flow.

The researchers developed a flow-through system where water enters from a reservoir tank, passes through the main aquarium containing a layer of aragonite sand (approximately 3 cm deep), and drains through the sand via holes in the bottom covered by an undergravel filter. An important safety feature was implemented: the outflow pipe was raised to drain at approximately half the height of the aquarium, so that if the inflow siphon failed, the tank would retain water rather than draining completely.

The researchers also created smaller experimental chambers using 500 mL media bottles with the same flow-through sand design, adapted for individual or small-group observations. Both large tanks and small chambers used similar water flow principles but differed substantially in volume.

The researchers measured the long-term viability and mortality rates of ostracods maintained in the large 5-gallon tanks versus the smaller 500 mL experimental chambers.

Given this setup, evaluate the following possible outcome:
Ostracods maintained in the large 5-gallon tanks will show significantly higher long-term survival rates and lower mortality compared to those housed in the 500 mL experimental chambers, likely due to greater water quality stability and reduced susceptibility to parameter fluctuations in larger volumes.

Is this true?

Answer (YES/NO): YES